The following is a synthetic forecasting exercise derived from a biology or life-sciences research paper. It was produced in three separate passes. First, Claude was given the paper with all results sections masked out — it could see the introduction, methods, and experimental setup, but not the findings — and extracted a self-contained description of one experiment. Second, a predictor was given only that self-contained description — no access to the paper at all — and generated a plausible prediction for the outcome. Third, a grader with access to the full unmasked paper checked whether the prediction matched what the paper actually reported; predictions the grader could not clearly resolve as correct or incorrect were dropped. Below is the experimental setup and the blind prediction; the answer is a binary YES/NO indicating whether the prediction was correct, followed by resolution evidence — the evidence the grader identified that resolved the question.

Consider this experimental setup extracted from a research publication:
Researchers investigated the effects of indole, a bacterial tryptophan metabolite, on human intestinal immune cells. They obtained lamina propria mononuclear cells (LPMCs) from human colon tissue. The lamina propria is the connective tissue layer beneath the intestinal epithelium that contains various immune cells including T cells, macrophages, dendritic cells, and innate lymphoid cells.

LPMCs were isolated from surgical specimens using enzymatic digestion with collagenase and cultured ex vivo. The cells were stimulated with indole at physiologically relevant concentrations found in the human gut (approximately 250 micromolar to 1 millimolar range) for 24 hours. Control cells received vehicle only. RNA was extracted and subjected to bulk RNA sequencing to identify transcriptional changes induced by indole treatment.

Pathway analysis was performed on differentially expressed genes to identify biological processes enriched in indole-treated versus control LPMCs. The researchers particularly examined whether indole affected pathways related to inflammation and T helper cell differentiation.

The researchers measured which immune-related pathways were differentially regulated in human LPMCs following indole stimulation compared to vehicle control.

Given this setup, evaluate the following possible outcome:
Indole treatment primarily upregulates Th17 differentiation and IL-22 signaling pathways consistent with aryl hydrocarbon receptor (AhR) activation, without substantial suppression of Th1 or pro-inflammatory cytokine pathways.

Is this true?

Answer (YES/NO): NO